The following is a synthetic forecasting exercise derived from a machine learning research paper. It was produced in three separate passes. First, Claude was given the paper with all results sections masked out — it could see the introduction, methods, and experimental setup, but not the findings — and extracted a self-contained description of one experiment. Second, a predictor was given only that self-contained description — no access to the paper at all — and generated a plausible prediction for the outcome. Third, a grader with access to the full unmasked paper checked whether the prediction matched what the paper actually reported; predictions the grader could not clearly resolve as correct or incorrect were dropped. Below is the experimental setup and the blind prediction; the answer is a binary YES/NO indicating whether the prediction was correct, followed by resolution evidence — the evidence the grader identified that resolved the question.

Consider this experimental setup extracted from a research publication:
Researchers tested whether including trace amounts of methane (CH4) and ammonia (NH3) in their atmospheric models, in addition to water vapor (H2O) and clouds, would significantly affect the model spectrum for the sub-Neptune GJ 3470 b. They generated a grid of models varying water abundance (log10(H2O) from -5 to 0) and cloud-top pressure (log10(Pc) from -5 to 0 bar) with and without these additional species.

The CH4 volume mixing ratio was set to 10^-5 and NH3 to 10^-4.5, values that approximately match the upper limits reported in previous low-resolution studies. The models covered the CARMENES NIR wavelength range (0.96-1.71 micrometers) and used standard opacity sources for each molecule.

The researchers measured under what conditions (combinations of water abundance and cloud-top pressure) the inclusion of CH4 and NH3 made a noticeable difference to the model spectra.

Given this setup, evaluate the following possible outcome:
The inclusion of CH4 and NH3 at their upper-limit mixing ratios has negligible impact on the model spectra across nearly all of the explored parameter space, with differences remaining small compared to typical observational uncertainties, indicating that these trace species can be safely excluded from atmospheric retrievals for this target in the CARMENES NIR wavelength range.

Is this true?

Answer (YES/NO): NO